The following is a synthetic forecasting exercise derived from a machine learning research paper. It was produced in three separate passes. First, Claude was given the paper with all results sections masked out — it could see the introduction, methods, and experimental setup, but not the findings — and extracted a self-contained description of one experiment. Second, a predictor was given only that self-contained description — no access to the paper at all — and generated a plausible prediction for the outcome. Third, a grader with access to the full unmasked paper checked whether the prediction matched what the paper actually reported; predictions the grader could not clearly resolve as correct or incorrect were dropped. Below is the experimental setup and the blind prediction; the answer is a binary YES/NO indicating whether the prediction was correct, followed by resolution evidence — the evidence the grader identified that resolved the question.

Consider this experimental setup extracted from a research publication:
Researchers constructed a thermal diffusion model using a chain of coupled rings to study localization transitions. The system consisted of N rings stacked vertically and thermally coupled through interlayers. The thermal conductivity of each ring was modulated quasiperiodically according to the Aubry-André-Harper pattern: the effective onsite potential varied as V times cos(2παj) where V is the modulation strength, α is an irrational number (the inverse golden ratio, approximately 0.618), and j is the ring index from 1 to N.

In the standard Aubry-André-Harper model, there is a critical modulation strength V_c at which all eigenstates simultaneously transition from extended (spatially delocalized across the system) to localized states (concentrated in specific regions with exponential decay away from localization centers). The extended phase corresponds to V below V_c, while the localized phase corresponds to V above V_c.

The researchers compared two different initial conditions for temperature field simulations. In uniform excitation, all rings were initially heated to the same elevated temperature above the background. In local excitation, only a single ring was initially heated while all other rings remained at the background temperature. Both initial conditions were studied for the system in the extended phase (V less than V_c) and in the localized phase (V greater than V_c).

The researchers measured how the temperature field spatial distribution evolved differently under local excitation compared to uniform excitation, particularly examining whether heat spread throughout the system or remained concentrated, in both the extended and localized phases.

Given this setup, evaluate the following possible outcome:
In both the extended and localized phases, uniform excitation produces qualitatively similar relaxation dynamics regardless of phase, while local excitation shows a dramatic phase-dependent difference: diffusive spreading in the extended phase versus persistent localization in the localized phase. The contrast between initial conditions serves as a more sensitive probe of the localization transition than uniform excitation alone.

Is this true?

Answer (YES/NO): NO